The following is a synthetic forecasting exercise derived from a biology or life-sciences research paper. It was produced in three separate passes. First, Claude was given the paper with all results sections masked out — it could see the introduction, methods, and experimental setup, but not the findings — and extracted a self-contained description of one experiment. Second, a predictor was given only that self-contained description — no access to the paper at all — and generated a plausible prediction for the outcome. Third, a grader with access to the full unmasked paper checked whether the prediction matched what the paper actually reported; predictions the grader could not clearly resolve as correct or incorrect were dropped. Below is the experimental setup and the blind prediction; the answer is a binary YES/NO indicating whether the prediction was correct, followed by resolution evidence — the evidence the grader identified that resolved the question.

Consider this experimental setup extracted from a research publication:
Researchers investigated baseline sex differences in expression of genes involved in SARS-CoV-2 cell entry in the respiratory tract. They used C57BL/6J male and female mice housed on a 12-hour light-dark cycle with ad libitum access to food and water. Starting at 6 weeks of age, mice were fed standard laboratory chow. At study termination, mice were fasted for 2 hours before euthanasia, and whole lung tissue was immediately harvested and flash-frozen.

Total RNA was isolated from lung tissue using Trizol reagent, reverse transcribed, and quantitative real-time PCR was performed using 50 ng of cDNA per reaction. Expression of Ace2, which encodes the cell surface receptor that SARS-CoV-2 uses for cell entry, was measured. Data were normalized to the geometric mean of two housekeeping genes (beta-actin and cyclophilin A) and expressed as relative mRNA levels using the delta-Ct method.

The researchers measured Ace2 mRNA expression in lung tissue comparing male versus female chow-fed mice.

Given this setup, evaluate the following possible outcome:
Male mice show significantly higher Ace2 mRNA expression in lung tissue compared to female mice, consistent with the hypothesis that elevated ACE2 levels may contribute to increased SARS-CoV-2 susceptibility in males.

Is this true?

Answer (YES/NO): NO